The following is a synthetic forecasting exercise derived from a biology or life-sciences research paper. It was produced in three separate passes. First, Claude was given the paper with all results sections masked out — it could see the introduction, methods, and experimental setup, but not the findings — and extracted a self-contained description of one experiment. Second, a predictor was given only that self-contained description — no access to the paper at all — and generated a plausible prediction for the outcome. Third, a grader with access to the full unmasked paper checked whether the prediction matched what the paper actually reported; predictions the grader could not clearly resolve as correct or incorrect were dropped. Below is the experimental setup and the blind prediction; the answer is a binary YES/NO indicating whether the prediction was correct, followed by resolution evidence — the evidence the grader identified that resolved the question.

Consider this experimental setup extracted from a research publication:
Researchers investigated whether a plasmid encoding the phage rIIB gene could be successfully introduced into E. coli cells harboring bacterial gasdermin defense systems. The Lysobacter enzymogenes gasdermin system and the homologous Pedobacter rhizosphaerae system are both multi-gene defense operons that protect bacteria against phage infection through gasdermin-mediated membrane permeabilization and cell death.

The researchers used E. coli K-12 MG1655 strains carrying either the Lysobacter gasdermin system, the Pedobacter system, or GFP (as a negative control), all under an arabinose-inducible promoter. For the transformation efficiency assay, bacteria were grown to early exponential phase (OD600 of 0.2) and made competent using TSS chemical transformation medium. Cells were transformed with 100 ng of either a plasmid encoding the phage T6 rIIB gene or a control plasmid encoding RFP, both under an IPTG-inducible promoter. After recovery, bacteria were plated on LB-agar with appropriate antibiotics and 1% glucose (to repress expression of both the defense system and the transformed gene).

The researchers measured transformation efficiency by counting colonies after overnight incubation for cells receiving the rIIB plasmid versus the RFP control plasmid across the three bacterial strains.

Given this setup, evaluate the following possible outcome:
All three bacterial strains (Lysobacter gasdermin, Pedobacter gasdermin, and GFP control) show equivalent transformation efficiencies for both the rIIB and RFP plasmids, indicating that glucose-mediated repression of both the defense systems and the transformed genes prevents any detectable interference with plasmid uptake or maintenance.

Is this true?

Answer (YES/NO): NO